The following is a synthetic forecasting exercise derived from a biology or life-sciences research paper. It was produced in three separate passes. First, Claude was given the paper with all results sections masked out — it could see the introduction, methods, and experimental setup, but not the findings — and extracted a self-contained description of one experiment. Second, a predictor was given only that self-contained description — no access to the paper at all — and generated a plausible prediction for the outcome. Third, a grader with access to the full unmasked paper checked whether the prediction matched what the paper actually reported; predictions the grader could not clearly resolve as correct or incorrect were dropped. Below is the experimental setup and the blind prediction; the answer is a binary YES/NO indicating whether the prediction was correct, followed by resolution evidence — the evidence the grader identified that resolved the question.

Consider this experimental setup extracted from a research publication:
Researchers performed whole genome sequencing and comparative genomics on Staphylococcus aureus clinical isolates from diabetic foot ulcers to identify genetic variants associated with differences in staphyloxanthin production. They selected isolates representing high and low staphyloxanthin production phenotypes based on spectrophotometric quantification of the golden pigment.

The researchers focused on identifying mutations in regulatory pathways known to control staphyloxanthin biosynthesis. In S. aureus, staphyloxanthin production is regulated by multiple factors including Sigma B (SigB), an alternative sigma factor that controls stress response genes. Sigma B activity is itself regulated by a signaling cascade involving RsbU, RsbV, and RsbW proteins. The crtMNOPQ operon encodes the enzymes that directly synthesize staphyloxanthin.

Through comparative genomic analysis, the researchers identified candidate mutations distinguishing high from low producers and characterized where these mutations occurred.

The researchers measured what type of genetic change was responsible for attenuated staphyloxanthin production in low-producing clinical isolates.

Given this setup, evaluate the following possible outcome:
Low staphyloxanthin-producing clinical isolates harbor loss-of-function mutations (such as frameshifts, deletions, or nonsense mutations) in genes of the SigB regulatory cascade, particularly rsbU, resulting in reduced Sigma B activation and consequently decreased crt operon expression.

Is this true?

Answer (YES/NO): NO